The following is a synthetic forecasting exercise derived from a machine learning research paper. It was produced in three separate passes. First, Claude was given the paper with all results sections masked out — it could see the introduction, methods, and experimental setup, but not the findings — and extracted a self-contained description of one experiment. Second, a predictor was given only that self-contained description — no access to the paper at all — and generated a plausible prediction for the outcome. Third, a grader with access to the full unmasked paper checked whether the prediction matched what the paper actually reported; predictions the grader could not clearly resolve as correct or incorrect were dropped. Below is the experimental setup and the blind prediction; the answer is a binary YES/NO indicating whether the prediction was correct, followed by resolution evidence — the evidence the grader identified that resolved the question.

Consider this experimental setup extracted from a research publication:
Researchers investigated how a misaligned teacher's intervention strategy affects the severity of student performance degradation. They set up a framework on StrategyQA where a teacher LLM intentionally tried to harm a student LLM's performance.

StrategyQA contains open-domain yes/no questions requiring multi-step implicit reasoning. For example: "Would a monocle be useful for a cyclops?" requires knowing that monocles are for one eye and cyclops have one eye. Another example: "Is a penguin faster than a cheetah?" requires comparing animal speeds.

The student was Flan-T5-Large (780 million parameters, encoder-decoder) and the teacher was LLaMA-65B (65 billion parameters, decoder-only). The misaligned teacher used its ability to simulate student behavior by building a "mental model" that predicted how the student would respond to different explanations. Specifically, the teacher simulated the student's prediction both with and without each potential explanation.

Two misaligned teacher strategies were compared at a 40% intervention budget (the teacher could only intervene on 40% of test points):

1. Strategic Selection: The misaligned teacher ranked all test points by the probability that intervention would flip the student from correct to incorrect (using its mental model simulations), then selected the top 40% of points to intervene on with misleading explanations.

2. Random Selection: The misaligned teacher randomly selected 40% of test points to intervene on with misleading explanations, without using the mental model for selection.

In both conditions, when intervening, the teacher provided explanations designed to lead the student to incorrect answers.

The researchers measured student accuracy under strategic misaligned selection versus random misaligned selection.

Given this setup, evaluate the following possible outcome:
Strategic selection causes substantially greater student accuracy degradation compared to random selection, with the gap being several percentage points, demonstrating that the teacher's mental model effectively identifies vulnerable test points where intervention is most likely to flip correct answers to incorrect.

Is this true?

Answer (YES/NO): NO